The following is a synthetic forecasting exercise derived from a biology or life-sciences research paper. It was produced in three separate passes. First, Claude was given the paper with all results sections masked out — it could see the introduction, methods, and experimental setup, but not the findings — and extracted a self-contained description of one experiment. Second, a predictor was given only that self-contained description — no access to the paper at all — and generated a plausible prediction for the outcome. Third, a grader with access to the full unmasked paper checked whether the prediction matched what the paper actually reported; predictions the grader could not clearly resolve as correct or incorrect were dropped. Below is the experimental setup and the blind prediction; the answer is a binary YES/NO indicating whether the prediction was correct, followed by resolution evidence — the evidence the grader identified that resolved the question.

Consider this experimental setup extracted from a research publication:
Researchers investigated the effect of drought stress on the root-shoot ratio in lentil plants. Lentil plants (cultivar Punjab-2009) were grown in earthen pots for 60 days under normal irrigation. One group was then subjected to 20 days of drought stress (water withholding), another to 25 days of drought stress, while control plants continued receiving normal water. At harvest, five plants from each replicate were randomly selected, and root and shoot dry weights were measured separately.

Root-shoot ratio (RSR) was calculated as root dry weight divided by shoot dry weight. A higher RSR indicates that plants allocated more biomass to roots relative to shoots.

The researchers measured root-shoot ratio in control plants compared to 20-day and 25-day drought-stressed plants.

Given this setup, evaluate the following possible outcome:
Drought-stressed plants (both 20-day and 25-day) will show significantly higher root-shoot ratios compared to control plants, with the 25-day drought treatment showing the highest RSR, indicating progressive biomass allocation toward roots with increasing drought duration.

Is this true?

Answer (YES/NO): NO